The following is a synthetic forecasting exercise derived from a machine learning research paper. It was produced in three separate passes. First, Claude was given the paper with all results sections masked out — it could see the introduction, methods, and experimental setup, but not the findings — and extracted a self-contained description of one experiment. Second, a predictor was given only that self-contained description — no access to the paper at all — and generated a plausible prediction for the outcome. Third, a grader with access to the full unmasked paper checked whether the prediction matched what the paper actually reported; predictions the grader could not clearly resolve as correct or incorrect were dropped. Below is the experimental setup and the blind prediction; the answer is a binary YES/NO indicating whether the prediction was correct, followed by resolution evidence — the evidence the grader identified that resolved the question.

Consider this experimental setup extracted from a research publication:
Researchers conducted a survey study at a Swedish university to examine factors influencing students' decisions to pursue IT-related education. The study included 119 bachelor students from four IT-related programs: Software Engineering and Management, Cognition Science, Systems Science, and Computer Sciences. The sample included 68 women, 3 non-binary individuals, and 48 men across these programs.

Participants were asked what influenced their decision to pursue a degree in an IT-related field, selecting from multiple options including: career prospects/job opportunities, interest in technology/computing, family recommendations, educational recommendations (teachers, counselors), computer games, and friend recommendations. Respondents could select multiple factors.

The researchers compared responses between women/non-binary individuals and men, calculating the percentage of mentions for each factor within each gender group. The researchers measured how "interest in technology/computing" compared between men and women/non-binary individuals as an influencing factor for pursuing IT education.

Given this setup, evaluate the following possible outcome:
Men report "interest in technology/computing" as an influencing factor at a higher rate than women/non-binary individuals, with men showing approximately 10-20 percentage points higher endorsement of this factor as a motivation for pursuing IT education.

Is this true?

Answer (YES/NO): NO